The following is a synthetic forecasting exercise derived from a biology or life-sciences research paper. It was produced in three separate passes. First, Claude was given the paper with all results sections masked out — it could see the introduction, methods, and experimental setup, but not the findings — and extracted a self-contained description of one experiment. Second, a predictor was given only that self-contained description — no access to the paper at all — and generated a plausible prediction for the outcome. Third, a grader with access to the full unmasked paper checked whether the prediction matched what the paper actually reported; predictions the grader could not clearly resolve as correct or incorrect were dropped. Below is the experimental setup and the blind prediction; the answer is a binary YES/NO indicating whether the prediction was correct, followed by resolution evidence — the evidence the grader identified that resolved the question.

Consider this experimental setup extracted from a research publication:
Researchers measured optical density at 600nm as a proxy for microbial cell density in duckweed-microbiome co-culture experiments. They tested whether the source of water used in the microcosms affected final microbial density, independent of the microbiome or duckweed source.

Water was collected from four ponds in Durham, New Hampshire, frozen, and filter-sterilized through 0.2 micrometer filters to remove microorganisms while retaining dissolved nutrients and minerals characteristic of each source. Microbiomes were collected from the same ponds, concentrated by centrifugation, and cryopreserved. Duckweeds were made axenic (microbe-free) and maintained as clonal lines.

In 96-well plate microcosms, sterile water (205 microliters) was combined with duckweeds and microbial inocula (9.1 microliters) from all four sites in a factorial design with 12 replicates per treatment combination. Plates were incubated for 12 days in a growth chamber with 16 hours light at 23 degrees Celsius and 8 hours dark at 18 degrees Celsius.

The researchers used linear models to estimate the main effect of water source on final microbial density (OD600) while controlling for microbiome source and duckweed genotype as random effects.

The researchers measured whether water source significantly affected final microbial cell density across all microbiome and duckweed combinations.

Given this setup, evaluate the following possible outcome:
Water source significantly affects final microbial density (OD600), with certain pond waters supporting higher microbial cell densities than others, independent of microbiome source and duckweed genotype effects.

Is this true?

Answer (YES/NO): YES